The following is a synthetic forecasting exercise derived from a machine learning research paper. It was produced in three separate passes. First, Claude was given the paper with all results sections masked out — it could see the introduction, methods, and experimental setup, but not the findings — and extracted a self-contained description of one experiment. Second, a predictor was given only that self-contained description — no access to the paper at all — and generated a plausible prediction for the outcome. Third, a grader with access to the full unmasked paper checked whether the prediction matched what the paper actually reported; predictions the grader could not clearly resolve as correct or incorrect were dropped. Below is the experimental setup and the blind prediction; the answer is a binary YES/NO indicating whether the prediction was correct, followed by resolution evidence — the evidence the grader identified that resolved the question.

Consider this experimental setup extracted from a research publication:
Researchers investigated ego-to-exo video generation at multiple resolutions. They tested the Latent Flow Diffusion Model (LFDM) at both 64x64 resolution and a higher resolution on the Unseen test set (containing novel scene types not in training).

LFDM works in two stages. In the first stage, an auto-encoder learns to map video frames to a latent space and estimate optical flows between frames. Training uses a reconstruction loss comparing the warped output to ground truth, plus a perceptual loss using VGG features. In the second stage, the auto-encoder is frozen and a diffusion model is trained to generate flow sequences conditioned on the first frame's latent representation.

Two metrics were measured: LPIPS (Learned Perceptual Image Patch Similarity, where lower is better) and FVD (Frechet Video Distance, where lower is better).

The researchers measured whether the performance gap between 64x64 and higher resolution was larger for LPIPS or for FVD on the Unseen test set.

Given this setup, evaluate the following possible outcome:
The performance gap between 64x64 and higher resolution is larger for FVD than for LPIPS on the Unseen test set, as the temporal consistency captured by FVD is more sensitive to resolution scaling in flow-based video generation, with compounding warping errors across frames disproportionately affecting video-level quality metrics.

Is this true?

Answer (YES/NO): NO